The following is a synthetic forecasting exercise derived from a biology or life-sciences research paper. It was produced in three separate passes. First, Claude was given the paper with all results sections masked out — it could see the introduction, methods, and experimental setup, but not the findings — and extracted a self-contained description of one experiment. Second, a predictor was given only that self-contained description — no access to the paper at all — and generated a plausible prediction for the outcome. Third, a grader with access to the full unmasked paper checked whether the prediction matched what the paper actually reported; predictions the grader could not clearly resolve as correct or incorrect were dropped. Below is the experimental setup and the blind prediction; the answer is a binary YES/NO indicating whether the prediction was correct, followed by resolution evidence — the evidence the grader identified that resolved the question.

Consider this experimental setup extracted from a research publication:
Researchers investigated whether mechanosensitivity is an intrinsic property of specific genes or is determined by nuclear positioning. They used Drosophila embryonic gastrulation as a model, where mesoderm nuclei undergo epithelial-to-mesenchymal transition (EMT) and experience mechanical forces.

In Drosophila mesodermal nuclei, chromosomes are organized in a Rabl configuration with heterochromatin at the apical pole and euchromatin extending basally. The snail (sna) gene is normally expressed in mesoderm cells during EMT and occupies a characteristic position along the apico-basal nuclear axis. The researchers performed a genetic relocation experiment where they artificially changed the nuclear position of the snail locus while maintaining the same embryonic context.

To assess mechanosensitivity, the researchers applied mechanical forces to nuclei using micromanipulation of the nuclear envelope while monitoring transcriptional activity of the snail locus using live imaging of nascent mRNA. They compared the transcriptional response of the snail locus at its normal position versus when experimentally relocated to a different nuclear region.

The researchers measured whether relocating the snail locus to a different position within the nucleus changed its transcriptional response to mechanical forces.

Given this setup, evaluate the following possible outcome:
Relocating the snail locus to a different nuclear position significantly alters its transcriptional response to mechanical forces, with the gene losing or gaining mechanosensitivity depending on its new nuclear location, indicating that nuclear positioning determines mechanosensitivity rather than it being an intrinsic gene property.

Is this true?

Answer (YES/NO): YES